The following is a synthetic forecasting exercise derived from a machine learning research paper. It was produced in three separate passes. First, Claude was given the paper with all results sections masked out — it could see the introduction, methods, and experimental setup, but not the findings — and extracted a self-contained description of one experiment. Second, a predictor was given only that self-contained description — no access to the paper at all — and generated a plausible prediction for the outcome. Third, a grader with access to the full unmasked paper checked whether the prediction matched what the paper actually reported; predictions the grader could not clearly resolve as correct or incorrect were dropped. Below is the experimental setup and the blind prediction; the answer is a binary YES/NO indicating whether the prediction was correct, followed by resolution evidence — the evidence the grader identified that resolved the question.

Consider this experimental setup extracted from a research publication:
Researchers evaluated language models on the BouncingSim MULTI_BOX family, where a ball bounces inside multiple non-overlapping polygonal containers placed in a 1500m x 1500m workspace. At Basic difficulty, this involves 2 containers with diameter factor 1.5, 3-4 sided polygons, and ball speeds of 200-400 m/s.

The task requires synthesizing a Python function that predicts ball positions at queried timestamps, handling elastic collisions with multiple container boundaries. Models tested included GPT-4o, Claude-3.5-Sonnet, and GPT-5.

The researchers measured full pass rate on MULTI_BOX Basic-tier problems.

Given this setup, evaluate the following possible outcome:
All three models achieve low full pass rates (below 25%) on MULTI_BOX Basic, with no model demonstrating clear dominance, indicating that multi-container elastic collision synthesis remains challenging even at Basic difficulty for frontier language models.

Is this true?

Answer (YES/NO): NO